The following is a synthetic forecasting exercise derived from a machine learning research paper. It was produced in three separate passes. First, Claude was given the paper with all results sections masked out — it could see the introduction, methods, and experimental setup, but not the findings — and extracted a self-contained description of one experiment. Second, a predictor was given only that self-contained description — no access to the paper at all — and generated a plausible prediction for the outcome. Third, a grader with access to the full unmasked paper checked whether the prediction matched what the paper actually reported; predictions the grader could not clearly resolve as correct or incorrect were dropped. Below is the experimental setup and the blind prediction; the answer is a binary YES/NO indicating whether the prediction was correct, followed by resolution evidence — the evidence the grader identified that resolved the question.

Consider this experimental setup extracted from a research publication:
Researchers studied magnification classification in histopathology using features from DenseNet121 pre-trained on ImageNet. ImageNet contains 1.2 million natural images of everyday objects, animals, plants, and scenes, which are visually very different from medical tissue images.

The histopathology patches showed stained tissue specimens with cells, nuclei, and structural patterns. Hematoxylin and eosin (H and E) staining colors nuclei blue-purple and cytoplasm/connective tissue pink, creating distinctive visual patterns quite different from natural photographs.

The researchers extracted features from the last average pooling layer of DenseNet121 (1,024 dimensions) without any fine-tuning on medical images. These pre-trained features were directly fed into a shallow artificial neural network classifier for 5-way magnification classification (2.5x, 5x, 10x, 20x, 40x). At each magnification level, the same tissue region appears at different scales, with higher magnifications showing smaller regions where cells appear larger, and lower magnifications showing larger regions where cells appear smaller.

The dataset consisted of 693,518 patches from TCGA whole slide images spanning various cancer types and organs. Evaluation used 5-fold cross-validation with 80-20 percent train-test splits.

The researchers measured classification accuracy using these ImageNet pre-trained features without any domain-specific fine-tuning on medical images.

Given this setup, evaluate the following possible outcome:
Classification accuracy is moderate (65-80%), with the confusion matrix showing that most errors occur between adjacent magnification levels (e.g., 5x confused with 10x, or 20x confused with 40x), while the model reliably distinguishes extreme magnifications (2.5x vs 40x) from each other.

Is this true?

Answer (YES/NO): NO